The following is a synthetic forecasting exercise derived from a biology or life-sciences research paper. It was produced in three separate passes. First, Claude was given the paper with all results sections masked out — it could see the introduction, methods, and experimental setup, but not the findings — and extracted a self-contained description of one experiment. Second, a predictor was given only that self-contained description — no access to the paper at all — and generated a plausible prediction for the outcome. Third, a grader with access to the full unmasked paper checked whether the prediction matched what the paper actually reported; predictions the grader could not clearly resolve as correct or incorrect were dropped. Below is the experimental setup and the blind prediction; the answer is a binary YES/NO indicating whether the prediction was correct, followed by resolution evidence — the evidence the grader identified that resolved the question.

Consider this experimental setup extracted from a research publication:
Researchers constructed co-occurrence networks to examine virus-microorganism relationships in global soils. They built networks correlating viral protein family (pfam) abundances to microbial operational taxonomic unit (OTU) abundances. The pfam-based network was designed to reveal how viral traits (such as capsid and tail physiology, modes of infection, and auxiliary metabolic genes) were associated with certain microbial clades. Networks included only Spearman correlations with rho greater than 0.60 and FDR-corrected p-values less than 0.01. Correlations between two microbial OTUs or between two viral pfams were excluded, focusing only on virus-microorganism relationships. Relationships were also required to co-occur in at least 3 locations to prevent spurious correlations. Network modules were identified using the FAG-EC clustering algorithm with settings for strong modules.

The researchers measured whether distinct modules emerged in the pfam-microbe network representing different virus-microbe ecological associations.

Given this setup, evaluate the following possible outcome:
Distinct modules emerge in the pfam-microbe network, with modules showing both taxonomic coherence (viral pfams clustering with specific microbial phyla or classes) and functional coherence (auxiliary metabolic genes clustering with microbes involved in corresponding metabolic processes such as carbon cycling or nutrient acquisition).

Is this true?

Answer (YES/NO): YES